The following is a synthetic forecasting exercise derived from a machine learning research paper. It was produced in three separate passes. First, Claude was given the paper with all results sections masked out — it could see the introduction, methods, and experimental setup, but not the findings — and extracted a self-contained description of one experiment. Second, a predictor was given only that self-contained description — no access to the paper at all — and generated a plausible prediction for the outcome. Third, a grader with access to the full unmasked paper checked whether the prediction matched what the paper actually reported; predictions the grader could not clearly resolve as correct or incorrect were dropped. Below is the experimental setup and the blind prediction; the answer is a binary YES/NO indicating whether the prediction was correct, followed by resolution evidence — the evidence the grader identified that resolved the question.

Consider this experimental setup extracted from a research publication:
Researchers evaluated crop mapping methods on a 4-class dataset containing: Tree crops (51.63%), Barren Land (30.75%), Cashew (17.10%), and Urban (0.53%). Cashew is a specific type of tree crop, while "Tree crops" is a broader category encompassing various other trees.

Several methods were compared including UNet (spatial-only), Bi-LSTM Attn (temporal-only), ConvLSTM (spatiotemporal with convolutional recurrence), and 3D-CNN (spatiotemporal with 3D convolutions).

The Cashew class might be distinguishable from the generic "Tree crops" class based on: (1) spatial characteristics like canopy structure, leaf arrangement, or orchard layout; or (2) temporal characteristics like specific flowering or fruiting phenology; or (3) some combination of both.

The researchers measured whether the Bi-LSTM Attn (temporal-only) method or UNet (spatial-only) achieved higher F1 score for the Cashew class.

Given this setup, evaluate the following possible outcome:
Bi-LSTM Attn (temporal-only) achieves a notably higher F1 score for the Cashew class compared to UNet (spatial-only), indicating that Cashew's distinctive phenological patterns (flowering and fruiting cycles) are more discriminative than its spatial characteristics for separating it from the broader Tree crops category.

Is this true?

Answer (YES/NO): YES